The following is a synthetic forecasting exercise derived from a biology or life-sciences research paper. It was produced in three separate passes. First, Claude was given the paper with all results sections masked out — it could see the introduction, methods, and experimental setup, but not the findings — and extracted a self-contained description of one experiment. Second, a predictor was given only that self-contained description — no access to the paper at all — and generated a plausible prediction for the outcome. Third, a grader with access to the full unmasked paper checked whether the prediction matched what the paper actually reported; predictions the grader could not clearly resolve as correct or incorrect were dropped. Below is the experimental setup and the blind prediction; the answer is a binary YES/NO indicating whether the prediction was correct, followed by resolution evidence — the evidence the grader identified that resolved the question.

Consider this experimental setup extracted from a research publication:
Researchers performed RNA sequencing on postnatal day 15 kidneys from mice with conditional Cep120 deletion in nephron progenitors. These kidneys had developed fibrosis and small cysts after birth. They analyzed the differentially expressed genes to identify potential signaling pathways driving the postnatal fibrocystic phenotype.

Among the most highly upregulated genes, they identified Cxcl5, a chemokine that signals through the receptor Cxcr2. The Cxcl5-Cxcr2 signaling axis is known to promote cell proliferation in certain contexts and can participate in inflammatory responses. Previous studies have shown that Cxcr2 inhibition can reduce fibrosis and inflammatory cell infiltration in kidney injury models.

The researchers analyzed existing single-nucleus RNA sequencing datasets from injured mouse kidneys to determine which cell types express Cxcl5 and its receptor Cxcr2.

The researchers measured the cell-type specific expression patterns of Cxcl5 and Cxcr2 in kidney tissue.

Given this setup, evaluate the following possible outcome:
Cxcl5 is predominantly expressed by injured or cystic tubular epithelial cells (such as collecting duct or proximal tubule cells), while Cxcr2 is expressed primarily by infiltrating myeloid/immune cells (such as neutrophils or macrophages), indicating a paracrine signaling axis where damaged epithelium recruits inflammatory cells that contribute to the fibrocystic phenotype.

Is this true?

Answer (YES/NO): NO